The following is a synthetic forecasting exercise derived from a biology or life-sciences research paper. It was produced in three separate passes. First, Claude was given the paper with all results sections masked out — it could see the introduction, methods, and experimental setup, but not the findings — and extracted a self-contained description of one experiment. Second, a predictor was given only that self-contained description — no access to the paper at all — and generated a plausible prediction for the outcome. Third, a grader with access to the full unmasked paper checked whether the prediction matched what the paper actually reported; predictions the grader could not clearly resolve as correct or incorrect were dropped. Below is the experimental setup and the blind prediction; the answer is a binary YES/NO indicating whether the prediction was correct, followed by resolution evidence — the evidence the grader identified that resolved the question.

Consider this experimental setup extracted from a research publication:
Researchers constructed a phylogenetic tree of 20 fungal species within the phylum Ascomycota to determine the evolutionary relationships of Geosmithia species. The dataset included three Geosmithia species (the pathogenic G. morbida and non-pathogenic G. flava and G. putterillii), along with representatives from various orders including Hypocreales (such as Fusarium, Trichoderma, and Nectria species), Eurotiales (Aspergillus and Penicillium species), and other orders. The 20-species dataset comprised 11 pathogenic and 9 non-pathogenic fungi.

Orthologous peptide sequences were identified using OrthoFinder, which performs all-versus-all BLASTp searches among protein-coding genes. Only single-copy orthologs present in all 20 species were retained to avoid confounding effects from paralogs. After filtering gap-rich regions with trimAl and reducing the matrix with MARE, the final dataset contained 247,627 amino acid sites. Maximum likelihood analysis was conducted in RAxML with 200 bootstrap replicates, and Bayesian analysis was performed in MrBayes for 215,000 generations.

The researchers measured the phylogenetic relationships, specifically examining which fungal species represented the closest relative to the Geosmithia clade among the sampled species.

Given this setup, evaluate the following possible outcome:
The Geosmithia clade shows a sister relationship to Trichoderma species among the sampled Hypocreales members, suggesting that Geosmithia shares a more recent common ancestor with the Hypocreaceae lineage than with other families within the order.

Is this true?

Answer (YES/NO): NO